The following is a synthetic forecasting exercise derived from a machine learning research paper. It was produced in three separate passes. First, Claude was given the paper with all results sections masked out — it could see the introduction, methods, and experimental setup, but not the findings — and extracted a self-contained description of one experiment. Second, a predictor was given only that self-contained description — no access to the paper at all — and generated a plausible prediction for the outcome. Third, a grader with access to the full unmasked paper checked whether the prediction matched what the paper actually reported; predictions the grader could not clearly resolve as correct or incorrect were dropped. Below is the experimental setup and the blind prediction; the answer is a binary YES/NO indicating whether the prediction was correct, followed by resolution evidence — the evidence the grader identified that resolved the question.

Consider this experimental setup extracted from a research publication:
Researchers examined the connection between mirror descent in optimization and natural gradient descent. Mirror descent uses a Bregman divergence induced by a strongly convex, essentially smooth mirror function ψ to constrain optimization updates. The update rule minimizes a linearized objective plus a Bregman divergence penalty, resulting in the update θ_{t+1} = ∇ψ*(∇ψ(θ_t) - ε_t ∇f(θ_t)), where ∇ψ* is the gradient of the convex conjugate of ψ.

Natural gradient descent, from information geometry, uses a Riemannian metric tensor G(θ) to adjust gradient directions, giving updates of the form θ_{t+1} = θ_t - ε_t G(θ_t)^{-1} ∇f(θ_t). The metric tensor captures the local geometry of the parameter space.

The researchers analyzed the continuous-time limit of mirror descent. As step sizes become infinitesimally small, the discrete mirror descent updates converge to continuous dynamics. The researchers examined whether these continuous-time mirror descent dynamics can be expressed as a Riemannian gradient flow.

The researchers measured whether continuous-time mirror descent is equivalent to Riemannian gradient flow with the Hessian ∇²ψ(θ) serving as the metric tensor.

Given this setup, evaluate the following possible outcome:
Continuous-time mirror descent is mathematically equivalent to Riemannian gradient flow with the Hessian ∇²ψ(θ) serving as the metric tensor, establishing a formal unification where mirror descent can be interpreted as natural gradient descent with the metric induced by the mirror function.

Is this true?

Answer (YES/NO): YES